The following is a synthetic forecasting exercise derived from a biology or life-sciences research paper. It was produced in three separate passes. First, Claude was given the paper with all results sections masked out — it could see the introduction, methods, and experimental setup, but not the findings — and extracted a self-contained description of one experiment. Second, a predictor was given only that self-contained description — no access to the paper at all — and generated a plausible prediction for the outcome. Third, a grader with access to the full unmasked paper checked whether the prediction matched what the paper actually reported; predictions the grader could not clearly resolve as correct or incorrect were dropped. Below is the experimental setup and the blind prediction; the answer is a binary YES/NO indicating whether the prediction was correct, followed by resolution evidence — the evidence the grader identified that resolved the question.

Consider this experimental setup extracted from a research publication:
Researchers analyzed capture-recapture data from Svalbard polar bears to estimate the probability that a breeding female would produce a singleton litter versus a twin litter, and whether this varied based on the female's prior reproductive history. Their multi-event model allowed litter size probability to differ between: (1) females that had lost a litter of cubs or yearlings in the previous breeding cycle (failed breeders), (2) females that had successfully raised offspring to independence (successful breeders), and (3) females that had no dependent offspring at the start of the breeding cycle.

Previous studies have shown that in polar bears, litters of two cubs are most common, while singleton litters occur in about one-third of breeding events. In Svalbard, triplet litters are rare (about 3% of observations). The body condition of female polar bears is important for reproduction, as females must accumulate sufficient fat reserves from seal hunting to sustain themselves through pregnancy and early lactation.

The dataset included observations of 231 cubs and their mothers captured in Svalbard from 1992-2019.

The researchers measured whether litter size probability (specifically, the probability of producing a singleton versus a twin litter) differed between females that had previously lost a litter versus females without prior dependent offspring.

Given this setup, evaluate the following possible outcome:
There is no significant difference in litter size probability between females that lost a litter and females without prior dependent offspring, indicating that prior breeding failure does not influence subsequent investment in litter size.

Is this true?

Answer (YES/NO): YES